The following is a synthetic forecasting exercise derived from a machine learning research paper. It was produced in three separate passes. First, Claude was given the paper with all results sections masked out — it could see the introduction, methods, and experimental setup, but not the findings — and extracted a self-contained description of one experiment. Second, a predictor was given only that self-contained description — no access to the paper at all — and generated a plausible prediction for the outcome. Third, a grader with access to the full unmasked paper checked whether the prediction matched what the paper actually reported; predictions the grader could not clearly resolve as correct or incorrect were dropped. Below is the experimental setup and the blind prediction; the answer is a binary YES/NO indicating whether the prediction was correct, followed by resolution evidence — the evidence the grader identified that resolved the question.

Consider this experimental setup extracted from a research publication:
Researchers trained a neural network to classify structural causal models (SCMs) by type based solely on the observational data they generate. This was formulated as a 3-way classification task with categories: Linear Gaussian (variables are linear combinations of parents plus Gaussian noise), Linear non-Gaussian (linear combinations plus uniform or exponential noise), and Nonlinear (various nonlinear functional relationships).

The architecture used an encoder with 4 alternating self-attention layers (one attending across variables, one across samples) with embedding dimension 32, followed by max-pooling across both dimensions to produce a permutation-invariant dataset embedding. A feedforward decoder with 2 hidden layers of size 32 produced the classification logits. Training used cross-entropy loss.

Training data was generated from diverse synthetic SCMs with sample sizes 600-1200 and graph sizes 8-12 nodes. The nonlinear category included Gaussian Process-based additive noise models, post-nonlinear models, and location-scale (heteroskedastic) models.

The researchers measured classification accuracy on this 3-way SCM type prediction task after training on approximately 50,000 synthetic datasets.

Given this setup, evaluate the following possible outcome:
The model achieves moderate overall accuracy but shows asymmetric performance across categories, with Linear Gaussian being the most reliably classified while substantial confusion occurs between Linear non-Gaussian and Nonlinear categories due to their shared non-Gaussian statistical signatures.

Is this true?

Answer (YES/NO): NO